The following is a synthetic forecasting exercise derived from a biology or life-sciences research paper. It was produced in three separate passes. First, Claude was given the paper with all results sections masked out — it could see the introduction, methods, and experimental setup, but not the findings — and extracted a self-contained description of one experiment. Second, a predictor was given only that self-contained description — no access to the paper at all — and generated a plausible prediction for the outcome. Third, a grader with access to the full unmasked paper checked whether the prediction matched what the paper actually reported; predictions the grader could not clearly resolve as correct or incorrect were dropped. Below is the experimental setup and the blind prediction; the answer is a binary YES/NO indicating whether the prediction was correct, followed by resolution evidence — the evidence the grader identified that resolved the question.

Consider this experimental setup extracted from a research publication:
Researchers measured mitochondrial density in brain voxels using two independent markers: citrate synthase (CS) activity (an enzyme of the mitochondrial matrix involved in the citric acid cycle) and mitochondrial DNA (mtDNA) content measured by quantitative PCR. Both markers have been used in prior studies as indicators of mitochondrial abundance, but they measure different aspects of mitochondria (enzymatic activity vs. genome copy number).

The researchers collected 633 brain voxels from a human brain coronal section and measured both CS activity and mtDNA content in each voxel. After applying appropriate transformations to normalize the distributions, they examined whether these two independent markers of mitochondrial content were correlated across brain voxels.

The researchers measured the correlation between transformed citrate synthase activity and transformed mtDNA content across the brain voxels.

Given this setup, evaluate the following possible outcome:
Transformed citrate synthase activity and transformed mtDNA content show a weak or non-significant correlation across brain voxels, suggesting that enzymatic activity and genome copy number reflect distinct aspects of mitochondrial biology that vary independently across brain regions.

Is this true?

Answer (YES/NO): NO